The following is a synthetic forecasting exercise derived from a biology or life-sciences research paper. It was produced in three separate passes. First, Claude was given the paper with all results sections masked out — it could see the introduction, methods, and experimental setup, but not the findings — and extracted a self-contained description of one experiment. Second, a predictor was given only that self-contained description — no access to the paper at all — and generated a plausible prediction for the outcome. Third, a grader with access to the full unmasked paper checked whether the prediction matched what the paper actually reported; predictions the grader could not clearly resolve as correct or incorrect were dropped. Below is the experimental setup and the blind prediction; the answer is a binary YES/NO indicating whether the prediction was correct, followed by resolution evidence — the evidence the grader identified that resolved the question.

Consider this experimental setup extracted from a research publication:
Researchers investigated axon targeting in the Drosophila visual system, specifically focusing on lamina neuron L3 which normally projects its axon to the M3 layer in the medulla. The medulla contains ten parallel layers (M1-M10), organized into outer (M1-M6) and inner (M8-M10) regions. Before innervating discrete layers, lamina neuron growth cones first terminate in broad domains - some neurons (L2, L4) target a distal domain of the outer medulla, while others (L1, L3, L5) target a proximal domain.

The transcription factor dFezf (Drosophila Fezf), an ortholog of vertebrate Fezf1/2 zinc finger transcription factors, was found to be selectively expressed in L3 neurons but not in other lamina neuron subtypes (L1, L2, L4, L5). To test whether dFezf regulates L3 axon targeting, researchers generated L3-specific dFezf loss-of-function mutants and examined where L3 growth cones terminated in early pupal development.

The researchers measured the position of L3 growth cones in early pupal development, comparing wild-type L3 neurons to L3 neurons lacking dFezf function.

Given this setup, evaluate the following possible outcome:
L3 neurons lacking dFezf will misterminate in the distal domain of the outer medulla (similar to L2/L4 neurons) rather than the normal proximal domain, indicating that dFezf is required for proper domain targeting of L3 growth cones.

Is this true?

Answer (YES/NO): YES